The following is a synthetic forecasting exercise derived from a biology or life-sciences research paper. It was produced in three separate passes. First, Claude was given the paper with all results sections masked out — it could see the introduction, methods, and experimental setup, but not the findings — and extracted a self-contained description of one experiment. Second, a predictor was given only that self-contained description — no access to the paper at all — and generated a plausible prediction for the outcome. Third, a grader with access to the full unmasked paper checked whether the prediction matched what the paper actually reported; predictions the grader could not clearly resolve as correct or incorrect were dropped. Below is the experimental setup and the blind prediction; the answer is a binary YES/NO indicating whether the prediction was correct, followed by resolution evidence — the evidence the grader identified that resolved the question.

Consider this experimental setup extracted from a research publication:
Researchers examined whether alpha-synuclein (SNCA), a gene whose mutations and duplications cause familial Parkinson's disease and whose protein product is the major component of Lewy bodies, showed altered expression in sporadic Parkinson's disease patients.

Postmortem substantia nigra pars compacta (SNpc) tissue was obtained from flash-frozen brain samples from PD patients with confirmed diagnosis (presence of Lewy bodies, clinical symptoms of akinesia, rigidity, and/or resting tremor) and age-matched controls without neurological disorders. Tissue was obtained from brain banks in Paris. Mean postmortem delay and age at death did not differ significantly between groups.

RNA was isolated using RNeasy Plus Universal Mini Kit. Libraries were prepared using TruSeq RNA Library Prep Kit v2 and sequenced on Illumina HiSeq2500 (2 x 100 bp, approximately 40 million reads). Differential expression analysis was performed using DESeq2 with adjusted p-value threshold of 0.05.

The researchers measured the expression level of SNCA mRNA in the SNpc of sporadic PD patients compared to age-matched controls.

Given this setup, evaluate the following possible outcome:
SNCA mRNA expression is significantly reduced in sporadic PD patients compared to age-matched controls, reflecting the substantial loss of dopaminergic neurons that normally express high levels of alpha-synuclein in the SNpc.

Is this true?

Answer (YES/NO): YES